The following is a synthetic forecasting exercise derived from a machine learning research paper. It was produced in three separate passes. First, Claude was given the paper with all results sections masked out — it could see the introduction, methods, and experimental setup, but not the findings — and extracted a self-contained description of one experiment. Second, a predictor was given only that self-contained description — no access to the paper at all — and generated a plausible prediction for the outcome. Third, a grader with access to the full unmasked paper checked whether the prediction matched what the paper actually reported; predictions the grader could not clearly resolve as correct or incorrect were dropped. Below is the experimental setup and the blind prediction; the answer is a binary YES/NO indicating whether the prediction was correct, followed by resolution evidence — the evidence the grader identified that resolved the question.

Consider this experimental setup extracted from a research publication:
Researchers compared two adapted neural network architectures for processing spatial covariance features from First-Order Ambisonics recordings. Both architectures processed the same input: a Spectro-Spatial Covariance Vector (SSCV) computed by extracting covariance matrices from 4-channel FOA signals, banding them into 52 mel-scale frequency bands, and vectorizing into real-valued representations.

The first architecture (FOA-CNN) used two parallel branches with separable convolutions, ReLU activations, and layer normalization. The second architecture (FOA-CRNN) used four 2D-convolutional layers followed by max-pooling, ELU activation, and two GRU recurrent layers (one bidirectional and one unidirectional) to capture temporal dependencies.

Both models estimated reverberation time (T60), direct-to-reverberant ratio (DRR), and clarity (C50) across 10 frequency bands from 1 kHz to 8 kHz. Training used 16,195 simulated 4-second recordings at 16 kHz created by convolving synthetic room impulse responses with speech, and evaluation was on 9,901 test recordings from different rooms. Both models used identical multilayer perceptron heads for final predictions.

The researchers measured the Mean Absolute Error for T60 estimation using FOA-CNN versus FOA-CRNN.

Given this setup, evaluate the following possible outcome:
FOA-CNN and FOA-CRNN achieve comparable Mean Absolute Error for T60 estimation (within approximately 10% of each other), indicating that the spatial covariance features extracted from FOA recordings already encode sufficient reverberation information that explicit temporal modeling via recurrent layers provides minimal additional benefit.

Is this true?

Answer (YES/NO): NO